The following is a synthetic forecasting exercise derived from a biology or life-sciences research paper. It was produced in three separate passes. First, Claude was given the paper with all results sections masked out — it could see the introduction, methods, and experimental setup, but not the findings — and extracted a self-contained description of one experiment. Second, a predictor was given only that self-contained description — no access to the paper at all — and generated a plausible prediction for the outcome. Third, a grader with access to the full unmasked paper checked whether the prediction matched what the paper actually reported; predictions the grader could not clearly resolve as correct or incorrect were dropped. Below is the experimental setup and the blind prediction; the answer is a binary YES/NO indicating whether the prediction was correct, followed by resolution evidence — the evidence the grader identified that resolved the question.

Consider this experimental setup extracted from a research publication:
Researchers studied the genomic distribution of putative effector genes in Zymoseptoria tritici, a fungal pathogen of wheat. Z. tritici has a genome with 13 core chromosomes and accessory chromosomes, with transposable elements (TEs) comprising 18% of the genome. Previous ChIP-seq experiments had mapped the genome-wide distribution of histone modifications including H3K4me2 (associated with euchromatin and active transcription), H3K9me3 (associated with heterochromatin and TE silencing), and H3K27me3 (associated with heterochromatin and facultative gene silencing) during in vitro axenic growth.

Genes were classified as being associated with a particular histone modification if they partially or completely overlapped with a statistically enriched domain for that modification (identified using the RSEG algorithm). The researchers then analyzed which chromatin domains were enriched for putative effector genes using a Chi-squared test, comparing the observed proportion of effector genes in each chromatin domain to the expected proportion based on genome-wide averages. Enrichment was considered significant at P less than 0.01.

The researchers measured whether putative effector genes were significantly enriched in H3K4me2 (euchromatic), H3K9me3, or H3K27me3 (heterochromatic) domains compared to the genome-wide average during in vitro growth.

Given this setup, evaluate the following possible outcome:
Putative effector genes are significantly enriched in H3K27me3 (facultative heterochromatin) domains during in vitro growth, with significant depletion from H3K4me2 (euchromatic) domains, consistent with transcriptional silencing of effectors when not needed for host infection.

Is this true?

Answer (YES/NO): YES